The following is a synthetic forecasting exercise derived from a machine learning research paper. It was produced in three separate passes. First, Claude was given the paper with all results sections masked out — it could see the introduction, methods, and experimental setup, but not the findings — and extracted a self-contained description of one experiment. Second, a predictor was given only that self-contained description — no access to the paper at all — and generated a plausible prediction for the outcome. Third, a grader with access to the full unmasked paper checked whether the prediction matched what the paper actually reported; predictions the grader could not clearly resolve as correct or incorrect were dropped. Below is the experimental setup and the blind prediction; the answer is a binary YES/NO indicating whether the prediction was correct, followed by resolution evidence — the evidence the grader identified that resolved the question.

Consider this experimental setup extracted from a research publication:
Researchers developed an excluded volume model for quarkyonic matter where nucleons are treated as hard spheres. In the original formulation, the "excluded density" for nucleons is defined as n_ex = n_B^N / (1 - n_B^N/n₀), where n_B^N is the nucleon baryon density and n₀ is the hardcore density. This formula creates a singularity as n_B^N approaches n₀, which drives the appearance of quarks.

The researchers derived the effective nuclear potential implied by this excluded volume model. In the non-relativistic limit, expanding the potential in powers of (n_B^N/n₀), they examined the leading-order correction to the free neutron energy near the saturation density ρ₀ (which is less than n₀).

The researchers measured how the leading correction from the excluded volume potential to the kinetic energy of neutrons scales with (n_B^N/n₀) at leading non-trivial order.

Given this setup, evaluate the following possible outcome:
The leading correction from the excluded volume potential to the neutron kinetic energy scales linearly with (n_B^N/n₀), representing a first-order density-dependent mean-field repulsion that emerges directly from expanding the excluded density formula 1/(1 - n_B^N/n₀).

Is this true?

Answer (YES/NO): YES